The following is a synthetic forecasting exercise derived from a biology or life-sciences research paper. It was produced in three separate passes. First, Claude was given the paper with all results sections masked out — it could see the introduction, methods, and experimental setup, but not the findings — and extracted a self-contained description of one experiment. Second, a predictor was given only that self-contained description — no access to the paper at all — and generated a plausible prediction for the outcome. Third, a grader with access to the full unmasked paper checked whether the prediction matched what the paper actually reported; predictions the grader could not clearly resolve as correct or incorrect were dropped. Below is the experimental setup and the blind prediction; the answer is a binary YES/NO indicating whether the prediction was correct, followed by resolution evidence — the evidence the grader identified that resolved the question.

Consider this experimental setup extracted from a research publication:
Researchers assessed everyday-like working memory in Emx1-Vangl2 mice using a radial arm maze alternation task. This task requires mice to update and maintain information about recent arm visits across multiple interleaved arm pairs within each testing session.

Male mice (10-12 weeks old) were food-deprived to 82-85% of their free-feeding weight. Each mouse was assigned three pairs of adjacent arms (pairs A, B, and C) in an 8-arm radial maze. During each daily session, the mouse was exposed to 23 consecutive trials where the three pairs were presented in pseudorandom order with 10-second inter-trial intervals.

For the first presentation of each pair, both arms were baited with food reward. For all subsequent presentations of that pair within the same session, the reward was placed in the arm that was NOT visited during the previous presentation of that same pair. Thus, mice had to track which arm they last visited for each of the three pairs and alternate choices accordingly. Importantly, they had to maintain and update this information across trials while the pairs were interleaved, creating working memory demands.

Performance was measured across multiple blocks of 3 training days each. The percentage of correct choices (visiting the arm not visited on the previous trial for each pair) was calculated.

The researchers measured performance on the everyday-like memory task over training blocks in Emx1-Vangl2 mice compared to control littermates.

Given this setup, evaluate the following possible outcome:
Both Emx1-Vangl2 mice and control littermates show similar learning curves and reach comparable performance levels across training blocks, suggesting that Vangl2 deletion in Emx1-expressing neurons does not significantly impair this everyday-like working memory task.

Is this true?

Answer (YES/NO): NO